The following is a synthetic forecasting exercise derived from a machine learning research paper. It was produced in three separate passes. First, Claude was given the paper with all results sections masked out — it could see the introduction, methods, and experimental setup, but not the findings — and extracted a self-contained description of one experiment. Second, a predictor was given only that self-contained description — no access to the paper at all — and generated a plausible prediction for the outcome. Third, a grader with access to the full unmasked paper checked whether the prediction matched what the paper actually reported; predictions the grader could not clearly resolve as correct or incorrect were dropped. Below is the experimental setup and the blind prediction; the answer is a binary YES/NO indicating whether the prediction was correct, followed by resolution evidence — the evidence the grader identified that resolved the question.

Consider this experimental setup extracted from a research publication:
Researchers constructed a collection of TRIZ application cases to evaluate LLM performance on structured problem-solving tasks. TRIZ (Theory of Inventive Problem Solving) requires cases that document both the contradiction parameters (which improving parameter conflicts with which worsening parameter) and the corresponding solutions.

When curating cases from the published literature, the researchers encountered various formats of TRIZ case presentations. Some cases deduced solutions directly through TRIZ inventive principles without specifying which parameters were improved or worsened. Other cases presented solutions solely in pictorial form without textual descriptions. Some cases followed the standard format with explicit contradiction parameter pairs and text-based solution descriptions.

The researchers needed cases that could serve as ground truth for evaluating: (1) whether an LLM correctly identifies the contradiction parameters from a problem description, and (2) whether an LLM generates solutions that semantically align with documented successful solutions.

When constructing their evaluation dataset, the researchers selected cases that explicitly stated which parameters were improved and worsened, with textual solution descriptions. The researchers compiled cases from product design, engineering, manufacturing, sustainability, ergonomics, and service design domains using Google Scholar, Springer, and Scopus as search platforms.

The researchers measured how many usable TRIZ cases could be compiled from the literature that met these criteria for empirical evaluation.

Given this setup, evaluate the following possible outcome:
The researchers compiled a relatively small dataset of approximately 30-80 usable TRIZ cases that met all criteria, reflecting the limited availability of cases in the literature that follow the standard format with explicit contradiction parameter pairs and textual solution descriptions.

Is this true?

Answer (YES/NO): YES